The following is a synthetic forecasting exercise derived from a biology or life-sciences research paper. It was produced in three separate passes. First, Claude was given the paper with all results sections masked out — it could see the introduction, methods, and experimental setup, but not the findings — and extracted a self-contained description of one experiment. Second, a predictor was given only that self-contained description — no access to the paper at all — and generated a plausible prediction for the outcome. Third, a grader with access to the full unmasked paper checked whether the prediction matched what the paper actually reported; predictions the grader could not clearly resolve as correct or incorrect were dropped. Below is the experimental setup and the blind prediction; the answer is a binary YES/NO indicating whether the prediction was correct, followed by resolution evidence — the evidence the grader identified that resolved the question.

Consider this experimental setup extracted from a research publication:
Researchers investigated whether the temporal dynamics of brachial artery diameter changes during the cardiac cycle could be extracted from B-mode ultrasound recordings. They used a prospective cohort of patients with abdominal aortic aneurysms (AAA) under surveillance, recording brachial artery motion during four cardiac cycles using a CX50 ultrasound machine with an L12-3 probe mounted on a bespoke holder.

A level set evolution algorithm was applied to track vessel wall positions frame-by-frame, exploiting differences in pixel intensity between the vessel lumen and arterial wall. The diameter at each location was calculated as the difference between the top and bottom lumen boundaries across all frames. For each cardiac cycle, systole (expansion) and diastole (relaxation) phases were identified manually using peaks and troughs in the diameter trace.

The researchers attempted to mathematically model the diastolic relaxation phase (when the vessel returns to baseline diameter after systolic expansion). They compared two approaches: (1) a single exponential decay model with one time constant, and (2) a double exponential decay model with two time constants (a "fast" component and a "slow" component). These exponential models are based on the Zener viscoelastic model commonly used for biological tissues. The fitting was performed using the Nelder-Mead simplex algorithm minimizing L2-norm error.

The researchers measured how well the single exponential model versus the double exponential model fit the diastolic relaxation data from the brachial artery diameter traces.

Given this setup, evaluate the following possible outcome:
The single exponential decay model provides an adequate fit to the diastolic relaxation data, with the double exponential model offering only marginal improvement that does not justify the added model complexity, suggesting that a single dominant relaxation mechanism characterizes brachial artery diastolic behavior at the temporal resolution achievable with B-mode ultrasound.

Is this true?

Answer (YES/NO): NO